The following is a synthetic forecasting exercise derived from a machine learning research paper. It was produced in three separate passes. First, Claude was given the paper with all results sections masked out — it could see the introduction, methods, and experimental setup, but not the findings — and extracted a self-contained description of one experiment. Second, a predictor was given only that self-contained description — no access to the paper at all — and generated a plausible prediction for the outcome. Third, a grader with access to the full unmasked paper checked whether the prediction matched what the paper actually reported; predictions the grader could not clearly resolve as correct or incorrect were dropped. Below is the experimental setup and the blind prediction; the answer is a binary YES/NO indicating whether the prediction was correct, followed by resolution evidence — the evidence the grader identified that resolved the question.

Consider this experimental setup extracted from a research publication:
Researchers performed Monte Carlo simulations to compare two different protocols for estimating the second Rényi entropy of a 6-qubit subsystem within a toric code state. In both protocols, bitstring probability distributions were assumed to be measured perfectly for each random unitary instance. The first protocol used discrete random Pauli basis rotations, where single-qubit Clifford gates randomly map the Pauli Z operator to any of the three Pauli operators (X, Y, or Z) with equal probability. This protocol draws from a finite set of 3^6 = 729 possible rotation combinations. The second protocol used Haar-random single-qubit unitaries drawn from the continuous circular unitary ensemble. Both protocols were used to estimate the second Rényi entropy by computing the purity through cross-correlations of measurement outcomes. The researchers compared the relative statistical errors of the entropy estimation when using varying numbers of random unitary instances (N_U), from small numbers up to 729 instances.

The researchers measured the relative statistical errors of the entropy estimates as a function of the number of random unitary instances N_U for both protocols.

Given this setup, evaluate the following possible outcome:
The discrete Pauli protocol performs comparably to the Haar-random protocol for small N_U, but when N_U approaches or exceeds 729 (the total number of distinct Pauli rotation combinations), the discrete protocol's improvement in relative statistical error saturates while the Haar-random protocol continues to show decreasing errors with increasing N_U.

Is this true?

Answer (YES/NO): NO